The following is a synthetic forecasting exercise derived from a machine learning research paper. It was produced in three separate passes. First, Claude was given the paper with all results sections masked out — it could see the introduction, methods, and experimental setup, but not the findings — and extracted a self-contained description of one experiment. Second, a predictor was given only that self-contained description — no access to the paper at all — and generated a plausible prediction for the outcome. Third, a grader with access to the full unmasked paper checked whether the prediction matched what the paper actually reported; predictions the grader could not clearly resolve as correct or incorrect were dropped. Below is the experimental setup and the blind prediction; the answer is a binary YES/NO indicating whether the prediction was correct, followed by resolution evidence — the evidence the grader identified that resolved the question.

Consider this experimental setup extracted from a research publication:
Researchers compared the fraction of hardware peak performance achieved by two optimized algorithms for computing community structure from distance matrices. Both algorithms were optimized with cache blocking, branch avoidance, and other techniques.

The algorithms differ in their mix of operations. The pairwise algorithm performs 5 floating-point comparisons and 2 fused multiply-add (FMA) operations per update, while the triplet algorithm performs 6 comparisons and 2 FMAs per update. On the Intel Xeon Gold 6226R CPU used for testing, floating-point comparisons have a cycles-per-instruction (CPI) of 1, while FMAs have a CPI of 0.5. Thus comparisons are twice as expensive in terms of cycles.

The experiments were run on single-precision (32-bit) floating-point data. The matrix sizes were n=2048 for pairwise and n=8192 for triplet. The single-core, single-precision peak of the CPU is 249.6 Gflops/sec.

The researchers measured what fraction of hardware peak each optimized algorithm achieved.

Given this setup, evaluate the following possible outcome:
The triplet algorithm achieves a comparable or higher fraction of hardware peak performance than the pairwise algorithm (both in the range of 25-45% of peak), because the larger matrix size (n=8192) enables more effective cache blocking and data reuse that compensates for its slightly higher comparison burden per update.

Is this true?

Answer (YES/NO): YES